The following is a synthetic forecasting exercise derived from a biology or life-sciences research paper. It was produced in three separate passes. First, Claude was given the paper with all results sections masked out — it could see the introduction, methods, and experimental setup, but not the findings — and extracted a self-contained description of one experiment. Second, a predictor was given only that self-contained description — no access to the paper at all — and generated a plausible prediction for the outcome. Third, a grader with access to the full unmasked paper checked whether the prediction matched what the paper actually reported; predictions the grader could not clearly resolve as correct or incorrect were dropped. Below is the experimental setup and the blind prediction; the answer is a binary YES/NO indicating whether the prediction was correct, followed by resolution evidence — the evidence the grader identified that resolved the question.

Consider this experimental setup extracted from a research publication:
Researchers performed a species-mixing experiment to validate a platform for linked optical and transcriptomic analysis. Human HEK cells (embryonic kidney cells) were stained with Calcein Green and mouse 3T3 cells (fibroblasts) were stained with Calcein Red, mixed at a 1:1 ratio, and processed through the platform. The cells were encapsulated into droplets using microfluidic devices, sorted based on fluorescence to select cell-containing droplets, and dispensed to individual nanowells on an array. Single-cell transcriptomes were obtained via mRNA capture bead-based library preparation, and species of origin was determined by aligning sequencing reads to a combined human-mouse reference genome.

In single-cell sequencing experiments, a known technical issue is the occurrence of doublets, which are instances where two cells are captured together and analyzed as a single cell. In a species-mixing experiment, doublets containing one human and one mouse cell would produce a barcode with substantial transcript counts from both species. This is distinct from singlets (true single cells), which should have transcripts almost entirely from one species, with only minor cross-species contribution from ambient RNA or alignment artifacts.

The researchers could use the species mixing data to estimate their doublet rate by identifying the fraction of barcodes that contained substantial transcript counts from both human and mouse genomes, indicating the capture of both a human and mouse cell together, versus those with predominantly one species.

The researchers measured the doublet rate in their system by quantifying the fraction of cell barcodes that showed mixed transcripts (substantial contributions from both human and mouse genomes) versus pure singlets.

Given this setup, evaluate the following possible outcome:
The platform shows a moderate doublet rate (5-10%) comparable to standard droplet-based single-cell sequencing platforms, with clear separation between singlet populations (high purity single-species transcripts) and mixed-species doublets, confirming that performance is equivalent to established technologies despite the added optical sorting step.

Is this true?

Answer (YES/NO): NO